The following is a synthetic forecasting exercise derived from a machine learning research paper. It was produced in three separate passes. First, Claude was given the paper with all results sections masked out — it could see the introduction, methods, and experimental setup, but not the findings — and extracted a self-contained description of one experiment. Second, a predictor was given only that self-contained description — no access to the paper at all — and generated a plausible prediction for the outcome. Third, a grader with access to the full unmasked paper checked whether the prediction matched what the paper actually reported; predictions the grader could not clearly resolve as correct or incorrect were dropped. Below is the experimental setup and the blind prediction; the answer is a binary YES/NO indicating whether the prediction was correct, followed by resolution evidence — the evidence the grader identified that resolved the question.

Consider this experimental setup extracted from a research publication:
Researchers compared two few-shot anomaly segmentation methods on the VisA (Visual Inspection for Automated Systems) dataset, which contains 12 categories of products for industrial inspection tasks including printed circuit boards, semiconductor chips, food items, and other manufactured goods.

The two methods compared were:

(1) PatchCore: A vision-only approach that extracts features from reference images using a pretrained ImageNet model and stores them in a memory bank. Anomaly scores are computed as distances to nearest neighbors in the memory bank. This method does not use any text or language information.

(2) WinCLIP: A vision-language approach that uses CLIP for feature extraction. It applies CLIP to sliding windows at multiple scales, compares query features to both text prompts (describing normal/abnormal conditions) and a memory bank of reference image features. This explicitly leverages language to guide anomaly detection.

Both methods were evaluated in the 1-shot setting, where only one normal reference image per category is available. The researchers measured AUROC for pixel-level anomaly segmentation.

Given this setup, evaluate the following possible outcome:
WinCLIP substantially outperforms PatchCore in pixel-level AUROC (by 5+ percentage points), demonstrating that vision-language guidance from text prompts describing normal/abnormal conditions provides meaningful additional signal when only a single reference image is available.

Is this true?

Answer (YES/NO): NO